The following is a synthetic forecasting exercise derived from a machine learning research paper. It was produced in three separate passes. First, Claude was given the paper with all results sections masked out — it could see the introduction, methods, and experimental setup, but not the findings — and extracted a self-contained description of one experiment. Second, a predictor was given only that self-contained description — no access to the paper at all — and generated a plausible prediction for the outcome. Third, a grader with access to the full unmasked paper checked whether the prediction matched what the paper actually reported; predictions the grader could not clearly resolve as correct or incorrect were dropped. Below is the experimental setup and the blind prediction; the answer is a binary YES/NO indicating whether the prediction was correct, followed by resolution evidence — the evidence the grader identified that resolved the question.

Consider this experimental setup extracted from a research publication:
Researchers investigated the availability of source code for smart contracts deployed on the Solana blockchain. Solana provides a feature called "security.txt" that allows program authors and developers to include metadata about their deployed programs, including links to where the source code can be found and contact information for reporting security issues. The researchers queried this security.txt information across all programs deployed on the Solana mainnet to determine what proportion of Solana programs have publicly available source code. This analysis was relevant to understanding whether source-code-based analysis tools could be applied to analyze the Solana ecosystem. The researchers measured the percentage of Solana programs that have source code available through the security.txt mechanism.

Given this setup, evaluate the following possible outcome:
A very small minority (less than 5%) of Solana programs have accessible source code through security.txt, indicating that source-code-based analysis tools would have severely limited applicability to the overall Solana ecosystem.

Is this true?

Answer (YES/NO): YES